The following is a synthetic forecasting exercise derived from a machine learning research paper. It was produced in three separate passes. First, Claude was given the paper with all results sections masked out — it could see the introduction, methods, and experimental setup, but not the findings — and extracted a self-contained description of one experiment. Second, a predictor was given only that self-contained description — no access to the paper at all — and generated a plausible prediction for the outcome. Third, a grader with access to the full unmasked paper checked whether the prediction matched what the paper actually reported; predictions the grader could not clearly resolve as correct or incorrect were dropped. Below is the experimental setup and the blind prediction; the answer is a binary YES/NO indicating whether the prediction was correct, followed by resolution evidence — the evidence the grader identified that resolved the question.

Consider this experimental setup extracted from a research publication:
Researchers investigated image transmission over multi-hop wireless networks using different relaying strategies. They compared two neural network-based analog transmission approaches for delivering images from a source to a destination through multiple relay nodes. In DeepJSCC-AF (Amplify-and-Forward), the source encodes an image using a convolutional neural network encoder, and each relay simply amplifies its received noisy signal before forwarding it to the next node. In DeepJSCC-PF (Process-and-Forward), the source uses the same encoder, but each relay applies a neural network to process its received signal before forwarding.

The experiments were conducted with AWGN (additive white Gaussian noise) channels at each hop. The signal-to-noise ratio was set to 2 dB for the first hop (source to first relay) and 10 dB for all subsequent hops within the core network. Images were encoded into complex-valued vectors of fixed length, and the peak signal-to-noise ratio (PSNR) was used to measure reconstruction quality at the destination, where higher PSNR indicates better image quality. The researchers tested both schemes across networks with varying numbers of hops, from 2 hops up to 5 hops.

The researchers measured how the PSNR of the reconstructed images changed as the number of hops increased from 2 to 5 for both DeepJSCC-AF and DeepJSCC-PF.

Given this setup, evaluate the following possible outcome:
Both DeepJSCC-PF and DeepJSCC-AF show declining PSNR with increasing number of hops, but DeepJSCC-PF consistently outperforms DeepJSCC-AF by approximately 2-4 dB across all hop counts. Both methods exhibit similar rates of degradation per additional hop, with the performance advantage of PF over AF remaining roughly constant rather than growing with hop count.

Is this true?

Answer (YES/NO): NO